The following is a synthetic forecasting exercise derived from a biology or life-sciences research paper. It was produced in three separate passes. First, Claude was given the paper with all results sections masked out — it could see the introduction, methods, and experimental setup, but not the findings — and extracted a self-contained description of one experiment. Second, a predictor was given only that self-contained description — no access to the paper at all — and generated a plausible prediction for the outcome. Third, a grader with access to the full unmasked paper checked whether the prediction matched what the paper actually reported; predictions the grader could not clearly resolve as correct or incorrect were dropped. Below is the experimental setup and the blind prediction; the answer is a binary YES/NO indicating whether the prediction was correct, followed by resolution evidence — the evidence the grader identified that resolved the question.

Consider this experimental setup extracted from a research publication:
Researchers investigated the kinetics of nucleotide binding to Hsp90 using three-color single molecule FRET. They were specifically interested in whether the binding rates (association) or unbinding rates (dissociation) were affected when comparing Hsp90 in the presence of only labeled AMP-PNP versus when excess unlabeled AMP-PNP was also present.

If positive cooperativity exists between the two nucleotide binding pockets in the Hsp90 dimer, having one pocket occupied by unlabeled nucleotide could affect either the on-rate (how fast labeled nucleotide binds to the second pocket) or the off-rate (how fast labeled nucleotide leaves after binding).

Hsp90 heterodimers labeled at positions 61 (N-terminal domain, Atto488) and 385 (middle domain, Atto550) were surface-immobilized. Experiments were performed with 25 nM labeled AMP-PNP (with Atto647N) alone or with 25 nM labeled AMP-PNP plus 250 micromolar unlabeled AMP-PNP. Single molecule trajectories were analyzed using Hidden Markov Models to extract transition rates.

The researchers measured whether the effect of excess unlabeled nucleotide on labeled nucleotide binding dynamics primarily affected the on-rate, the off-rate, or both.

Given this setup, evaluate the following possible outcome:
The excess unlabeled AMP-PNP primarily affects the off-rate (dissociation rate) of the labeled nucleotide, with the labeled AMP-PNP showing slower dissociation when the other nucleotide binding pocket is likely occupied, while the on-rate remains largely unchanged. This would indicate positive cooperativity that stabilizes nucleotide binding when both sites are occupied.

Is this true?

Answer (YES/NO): NO